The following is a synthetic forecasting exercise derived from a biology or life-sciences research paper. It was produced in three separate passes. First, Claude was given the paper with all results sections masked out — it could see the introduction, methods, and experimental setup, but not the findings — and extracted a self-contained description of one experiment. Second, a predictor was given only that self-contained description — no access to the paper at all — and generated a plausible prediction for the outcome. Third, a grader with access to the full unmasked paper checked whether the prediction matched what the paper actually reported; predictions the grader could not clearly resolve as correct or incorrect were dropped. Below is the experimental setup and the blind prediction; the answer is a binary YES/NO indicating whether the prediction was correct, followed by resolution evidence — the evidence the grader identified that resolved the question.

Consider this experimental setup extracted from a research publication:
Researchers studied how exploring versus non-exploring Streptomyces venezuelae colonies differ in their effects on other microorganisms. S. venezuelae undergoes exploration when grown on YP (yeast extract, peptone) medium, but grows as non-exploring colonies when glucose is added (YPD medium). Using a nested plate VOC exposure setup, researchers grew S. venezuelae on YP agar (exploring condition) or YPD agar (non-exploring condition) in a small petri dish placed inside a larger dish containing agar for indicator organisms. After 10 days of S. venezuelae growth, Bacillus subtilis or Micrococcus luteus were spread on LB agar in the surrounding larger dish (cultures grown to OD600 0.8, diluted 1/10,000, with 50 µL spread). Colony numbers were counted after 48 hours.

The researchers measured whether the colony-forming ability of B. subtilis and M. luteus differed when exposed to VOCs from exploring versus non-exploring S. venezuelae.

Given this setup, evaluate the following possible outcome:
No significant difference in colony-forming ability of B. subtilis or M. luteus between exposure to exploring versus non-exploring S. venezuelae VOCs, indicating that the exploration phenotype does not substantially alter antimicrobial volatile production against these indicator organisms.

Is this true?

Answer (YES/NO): NO